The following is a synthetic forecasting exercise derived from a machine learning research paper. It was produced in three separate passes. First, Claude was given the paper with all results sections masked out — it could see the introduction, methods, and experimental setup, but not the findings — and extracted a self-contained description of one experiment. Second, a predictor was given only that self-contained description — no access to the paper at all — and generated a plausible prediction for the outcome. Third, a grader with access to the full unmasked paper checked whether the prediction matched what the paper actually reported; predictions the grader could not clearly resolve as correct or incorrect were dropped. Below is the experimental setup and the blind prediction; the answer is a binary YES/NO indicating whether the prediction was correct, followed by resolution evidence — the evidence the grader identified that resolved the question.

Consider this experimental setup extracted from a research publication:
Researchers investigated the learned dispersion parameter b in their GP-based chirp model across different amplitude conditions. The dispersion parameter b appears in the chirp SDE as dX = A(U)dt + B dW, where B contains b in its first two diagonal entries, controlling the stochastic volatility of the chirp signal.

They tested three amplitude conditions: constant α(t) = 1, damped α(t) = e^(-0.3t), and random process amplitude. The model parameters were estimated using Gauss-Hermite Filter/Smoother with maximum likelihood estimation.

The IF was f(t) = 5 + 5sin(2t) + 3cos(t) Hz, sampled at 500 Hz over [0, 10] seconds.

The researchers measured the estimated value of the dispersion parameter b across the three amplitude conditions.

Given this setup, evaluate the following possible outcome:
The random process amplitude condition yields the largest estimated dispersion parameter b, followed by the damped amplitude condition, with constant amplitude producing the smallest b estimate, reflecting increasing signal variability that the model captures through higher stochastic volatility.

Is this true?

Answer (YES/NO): YES